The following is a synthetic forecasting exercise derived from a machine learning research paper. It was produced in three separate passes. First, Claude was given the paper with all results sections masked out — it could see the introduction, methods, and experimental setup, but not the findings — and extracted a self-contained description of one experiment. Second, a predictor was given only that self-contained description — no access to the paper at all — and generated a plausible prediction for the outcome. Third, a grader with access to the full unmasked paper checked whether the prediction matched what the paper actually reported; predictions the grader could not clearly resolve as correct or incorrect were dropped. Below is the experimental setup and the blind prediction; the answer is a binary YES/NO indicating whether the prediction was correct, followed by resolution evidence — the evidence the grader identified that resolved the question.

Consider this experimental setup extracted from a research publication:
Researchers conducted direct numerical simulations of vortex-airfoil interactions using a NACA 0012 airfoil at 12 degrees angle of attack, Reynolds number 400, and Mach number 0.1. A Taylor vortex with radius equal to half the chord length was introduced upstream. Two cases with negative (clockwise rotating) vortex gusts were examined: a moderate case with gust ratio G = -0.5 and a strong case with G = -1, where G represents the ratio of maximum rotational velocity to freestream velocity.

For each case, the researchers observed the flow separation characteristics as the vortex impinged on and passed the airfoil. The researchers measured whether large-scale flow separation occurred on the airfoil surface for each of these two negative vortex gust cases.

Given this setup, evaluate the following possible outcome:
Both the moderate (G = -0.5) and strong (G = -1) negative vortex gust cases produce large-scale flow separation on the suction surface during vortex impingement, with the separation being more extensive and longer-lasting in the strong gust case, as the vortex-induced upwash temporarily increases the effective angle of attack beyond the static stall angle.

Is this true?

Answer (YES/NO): NO